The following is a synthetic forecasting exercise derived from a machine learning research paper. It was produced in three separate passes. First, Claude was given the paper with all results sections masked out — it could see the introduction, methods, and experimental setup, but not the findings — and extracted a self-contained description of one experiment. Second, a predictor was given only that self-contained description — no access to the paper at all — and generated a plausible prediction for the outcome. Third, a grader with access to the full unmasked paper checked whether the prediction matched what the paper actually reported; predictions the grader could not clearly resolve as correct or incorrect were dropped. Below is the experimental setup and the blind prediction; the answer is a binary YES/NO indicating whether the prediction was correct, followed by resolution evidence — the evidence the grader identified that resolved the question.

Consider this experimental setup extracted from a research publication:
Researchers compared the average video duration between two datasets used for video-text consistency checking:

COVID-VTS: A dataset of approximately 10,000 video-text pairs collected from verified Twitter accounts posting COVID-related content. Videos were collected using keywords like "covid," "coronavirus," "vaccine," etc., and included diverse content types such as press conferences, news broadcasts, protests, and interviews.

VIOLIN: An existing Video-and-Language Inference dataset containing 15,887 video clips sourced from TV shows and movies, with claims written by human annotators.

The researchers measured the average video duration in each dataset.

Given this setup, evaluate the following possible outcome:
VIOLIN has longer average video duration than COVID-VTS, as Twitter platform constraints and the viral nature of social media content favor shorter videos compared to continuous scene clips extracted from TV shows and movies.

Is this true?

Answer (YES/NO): YES